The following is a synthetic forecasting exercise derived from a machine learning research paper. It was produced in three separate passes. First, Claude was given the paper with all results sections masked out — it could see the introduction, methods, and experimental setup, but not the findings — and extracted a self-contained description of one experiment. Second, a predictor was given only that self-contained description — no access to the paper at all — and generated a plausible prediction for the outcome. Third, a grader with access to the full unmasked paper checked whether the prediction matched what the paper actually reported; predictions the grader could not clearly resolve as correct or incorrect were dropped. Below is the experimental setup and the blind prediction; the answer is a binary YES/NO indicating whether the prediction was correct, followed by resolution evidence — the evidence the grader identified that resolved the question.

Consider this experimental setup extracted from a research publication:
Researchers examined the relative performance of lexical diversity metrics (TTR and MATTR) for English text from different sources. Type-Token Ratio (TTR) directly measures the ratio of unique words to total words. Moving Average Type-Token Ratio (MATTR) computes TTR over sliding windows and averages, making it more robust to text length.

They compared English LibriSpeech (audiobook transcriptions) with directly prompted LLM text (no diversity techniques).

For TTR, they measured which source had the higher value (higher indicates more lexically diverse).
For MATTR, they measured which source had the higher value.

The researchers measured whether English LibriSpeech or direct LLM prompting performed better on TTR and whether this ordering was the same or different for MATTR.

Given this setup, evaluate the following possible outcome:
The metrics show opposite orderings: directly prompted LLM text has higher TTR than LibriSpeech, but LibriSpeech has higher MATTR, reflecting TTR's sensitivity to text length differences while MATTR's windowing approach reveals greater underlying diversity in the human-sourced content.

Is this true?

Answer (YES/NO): NO